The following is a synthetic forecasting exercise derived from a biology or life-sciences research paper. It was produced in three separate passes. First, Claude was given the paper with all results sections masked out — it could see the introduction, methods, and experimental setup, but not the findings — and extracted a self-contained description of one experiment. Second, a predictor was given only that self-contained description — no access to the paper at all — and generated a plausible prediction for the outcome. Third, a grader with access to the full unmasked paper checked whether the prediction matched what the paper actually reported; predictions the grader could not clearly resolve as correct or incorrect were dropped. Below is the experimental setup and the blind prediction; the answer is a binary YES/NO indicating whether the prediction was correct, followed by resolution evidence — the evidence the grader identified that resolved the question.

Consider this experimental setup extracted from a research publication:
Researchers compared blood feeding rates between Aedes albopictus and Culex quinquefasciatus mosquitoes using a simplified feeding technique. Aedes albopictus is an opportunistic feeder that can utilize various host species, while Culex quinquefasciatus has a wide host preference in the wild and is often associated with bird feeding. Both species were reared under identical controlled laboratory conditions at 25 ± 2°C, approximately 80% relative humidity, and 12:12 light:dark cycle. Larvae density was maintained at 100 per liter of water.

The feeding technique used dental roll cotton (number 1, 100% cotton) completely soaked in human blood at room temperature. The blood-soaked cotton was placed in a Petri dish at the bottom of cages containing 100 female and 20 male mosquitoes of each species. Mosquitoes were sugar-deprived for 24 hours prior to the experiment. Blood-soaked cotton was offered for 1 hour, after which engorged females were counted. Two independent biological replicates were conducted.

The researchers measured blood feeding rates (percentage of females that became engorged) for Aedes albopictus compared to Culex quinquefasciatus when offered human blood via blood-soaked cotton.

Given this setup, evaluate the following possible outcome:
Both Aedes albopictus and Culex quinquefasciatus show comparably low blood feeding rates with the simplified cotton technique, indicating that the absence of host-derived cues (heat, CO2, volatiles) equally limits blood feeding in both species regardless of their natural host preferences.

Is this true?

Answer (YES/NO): NO